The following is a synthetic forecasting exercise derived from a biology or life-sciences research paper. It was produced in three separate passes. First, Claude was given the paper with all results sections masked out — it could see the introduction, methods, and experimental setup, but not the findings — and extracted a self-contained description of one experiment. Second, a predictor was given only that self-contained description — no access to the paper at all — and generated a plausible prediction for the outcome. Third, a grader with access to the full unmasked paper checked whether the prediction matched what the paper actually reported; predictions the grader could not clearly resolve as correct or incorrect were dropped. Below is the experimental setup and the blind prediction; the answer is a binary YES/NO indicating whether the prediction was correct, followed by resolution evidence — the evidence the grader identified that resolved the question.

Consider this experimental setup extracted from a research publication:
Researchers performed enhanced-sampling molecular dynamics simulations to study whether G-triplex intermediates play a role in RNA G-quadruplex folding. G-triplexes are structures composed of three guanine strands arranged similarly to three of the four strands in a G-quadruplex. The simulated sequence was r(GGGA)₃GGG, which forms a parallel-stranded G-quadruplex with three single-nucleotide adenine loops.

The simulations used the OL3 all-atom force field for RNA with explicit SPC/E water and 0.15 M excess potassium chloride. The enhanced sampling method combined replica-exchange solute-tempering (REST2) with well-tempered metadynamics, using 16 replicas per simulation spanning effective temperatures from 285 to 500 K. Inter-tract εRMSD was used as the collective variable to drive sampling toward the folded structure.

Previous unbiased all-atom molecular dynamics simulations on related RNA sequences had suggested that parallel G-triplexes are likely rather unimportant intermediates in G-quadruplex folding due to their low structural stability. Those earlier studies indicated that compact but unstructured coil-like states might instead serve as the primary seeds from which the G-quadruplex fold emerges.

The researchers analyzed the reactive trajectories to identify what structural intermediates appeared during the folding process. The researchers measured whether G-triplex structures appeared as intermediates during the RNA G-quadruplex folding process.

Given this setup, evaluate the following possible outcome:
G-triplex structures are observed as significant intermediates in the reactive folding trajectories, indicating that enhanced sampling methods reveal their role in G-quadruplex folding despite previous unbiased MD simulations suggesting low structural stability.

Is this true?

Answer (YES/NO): NO